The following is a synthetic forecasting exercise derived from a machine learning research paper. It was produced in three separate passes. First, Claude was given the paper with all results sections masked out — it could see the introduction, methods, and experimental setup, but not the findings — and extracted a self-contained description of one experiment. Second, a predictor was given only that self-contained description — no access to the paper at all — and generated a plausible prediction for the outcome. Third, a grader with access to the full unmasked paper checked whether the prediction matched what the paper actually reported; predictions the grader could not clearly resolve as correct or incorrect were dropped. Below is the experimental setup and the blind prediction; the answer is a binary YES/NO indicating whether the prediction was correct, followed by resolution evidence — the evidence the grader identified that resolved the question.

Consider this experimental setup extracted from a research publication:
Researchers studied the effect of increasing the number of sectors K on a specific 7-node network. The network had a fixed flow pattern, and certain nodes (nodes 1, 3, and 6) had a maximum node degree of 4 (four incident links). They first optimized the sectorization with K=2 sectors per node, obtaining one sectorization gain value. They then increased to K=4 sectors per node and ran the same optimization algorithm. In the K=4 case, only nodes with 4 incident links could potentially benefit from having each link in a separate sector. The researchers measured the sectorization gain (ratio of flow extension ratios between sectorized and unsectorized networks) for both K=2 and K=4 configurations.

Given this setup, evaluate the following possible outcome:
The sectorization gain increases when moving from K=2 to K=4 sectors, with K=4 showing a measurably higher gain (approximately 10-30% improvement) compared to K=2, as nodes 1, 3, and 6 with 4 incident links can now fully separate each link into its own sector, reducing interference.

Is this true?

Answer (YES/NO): NO